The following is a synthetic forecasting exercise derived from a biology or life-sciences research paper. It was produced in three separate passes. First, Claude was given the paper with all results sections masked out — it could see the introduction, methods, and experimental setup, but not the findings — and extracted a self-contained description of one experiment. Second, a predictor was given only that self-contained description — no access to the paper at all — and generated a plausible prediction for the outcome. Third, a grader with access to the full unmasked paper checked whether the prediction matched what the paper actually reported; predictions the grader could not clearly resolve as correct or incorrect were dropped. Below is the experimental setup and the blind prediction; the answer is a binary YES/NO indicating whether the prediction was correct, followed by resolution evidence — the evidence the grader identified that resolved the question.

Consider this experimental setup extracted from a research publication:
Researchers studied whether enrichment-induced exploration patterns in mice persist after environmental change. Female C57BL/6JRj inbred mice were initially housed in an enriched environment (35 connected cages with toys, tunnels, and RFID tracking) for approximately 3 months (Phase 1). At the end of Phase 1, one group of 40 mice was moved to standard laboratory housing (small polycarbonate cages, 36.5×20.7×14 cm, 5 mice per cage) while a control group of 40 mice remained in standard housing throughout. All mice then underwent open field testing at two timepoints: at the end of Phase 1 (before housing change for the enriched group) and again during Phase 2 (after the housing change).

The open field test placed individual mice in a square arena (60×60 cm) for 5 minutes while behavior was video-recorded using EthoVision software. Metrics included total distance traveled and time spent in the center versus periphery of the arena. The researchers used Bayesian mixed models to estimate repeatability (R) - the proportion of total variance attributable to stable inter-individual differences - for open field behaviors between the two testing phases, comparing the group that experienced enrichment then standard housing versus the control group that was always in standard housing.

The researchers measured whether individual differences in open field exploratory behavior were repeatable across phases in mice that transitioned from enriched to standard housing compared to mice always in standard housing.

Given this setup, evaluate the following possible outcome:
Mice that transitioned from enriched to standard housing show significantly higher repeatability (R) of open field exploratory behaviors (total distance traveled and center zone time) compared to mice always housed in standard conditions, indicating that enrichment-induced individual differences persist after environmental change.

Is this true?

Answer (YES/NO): NO